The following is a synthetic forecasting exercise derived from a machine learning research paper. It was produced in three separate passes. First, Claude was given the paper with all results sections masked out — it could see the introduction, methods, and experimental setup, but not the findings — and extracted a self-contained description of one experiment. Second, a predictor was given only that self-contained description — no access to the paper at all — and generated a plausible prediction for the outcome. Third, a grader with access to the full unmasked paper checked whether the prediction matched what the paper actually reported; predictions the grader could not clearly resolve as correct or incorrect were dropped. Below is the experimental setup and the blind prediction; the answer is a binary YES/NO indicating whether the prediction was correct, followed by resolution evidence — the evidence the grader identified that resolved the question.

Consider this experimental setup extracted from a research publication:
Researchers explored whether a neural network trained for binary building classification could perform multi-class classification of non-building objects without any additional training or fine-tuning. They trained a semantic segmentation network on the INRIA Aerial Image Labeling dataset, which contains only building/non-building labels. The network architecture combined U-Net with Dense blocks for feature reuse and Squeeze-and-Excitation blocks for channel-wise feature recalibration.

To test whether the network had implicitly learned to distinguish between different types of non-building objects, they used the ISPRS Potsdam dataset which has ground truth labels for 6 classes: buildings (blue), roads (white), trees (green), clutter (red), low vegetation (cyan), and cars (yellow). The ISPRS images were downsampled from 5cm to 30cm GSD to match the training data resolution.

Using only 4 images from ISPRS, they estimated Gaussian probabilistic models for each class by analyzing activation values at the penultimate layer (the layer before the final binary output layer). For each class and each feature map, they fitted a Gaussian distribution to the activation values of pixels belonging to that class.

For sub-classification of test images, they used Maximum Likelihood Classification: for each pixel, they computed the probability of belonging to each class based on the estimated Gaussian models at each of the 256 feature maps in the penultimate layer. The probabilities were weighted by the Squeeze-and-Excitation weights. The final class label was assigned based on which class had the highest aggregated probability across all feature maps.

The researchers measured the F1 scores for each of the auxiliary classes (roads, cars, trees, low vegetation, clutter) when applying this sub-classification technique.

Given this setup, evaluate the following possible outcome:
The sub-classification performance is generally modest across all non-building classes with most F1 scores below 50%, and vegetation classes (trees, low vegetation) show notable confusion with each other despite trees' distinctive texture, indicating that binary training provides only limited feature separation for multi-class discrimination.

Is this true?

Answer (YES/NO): NO